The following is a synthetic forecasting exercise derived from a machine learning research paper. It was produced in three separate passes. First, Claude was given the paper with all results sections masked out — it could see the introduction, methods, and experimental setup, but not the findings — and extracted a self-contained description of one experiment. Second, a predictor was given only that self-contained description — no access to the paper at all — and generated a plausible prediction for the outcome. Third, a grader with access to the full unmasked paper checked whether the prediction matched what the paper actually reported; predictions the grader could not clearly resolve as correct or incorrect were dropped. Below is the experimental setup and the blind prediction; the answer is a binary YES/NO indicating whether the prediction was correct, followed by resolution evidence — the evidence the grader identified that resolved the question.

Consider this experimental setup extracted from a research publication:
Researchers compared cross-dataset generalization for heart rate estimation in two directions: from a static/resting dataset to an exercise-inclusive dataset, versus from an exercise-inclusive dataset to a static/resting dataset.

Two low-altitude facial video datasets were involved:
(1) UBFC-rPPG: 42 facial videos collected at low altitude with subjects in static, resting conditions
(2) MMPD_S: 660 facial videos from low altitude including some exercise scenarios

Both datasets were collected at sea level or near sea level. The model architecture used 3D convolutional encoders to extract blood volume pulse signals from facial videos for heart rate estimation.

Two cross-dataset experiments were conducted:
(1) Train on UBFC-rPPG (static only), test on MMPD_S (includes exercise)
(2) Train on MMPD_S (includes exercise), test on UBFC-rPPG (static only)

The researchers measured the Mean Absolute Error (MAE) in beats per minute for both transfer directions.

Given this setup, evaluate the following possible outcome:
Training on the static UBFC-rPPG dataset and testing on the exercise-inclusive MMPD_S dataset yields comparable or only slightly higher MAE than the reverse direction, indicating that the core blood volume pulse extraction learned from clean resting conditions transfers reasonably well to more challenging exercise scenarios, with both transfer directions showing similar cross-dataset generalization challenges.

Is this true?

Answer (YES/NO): NO